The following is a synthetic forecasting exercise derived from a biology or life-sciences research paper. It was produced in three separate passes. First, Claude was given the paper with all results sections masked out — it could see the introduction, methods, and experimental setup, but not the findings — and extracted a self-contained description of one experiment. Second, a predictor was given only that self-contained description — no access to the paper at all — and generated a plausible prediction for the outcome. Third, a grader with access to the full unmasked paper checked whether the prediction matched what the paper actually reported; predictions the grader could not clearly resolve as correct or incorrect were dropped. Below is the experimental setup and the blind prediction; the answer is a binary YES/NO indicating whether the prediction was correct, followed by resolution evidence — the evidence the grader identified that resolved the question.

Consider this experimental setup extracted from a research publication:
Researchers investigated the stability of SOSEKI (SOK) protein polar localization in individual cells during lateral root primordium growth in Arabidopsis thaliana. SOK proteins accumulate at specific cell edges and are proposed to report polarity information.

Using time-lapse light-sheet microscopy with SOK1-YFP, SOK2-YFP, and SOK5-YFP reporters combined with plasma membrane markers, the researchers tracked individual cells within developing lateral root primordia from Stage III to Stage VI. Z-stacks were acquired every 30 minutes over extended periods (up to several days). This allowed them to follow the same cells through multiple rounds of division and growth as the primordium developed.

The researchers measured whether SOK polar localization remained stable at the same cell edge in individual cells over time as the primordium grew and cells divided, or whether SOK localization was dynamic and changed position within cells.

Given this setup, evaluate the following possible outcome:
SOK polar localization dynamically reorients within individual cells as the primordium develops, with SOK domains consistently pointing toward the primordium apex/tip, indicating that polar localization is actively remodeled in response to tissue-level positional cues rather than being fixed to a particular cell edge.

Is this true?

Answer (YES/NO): NO